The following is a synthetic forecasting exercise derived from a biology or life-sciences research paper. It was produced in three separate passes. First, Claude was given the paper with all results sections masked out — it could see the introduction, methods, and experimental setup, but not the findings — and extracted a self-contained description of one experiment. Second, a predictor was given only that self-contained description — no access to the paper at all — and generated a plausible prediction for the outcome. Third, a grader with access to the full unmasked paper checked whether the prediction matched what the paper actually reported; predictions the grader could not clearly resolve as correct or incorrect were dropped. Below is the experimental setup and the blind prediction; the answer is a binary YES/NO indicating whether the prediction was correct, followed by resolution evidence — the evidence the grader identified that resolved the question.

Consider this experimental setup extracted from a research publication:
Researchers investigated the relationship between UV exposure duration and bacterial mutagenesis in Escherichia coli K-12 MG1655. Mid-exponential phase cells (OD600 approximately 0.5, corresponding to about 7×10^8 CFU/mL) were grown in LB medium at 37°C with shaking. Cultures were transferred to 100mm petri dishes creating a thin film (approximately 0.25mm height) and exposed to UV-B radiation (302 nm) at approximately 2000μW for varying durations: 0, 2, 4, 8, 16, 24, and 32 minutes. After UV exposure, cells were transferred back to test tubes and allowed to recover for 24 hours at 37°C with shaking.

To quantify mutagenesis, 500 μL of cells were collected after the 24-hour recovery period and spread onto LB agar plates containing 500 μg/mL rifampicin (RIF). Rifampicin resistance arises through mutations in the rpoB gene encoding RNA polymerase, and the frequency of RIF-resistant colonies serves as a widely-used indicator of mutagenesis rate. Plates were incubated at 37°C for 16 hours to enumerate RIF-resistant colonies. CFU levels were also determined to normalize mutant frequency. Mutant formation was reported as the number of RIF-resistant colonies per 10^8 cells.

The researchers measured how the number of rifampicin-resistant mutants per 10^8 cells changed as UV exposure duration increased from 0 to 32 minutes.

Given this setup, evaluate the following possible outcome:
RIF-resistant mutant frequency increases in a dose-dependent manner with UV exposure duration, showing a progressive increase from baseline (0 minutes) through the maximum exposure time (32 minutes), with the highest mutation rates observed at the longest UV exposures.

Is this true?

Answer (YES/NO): NO